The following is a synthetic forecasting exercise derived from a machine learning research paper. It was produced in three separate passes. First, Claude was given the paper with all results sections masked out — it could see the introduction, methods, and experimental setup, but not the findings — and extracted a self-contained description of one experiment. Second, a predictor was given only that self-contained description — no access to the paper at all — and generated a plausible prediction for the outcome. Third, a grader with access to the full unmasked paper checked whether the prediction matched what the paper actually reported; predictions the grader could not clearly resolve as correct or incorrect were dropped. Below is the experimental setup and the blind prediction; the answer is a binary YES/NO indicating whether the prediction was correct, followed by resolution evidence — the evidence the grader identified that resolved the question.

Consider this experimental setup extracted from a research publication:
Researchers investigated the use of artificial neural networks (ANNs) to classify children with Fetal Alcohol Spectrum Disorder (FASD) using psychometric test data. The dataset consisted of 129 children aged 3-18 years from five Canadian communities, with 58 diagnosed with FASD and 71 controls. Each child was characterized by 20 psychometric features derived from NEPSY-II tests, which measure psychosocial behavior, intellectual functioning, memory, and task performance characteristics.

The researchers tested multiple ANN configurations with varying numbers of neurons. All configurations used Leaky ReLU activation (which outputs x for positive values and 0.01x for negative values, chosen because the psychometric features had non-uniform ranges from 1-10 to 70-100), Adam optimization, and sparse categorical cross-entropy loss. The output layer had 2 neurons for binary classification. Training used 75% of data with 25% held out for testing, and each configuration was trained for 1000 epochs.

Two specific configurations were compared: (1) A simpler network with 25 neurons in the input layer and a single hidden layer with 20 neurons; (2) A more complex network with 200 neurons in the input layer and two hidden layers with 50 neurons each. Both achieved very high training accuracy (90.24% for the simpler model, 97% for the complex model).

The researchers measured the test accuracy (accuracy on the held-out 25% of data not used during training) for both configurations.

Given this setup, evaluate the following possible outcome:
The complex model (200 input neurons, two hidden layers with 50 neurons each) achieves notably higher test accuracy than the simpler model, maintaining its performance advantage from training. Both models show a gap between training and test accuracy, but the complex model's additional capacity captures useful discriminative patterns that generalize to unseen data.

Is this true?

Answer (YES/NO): NO